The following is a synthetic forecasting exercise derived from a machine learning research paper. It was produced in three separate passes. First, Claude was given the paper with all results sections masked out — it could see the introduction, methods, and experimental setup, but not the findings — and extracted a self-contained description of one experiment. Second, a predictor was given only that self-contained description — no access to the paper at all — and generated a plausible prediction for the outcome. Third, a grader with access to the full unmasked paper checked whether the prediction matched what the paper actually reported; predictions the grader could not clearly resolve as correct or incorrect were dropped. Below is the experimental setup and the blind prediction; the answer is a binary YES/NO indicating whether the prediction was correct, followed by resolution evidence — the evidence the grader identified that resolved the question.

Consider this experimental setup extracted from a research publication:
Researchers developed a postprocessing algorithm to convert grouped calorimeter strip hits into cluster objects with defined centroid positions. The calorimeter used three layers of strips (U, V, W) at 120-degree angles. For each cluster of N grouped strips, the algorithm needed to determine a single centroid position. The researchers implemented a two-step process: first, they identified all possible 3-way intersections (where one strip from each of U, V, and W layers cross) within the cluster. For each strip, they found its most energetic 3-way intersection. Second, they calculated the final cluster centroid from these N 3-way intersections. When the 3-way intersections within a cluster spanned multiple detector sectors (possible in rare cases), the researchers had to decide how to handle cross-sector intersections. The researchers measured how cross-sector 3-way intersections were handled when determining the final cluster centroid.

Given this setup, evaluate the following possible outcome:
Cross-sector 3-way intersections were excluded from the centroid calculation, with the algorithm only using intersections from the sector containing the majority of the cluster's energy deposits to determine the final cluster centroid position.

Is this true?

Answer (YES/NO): NO